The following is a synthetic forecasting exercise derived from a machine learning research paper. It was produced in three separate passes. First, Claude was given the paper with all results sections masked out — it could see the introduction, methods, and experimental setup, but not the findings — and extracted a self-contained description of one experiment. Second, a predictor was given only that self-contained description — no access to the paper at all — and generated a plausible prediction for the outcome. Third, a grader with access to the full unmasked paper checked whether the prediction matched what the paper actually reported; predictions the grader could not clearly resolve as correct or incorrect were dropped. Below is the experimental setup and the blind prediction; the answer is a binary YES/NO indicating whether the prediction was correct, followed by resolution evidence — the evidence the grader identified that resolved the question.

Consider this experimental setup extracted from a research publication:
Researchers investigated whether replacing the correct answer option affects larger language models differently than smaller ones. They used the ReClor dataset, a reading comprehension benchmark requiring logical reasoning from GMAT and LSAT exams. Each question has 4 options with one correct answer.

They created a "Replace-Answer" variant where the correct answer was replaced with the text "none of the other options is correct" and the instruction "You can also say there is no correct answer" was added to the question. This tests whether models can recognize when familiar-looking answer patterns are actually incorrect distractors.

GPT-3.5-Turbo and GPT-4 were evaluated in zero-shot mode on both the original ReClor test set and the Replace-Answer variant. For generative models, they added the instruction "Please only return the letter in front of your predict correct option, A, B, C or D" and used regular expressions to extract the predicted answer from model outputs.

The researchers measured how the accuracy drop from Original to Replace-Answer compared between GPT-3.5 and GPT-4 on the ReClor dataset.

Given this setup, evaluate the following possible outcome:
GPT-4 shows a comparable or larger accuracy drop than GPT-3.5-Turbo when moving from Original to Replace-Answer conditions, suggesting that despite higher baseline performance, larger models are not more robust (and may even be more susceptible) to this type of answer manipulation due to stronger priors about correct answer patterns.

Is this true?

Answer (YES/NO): YES